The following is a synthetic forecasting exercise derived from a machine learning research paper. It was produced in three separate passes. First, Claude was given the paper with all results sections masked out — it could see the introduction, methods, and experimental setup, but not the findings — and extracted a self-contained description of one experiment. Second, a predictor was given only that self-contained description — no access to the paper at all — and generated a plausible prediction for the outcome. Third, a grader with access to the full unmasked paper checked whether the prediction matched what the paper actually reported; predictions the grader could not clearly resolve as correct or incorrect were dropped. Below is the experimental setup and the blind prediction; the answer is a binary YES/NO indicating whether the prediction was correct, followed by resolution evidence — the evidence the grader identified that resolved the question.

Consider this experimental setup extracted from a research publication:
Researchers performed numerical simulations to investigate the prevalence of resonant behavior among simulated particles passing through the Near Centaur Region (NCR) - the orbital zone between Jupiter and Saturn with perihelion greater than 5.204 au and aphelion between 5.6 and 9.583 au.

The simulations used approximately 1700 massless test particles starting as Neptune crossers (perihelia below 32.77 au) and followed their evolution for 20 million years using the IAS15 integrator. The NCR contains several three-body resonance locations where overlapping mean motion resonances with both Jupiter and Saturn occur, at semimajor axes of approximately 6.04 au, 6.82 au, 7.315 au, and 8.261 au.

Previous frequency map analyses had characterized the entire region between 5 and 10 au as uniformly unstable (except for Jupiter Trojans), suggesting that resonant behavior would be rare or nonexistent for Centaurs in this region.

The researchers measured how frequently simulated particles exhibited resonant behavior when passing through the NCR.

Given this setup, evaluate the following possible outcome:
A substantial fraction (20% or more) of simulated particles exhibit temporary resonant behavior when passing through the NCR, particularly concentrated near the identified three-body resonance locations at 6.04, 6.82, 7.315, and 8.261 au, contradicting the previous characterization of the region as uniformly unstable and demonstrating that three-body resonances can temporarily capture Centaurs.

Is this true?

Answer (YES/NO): NO